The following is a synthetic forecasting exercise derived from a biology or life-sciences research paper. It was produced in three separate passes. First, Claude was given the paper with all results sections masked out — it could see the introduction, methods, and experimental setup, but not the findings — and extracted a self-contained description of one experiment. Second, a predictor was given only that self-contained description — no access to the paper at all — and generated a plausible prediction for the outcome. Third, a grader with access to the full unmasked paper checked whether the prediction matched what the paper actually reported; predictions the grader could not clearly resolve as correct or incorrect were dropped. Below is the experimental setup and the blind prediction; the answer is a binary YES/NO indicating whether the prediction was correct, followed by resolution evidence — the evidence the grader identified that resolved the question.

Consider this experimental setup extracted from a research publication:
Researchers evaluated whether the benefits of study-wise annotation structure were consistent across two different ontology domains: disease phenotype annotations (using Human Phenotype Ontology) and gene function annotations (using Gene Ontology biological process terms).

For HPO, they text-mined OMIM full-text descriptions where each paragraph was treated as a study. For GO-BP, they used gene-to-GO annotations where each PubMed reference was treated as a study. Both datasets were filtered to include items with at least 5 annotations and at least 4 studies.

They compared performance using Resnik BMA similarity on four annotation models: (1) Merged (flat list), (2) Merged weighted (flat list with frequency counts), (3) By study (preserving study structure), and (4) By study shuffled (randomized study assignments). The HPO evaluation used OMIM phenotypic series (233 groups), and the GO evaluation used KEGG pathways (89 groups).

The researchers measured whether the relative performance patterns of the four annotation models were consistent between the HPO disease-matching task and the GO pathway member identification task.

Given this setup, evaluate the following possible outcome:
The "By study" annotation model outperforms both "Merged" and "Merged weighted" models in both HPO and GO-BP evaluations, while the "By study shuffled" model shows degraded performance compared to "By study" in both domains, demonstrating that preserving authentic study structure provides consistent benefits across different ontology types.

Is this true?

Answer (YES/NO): NO